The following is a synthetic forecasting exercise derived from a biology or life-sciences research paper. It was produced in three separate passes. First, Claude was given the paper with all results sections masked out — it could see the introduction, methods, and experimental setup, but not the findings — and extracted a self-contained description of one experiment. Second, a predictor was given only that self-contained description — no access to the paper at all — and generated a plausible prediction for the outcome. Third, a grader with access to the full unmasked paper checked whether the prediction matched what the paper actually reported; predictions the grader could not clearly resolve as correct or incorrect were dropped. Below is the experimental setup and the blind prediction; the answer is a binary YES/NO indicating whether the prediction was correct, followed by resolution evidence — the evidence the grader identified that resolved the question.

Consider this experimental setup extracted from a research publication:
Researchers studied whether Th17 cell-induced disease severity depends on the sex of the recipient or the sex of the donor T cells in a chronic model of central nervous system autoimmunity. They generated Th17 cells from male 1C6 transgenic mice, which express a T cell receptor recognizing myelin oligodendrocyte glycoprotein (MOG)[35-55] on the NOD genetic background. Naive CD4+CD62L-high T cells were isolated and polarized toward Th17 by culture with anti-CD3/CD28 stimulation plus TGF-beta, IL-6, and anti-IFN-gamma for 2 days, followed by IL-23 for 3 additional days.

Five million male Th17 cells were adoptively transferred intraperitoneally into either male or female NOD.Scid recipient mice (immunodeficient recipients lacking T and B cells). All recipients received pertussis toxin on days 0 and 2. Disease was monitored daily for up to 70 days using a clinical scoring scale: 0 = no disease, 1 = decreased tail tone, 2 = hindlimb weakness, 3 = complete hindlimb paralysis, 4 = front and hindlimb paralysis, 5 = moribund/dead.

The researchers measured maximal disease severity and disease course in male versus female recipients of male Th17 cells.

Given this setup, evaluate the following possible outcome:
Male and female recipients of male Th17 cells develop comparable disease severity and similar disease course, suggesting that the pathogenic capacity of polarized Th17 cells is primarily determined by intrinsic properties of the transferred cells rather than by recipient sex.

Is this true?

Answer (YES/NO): YES